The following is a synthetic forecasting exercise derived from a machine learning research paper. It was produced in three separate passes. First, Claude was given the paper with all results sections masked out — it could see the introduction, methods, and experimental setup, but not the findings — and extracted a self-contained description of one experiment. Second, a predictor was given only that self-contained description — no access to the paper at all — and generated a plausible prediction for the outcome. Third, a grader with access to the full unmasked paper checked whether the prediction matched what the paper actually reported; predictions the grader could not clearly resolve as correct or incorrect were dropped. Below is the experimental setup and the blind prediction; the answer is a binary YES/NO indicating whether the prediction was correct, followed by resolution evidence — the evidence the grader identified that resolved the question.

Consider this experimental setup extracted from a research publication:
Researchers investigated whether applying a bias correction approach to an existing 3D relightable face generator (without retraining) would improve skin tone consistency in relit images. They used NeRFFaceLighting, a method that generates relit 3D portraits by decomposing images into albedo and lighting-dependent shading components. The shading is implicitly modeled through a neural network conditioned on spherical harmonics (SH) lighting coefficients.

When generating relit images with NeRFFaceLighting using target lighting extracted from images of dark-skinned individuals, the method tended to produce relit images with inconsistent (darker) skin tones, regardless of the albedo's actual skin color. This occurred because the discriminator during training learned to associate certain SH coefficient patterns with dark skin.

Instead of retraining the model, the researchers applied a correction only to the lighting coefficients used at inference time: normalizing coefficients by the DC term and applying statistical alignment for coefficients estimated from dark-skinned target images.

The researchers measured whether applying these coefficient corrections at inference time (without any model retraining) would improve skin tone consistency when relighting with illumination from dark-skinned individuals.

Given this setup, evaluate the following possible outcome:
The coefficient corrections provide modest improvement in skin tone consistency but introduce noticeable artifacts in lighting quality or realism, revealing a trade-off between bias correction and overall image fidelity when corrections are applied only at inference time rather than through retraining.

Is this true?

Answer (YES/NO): NO